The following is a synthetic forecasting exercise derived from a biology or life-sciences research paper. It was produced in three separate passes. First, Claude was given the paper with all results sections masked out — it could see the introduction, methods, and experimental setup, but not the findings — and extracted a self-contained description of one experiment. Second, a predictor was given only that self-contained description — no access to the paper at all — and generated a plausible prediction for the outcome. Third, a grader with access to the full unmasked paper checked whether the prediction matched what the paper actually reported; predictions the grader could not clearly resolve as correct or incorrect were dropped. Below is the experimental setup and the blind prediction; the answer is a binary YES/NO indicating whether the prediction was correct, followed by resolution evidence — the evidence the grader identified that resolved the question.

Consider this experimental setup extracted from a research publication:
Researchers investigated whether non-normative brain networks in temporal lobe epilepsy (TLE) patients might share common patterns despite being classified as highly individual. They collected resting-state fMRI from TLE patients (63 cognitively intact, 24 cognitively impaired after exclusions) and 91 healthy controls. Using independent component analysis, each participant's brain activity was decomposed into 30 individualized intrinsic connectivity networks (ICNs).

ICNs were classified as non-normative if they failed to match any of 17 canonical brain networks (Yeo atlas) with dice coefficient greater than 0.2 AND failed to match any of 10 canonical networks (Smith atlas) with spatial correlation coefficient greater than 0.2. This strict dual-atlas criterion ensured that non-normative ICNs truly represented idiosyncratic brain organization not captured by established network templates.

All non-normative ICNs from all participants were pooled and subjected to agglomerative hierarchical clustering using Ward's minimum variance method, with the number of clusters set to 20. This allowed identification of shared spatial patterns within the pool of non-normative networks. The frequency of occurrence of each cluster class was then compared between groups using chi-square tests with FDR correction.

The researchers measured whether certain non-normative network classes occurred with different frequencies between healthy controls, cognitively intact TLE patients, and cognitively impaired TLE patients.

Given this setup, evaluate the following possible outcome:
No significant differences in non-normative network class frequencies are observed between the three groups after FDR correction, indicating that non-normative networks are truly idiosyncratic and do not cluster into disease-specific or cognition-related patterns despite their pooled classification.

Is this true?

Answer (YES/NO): NO